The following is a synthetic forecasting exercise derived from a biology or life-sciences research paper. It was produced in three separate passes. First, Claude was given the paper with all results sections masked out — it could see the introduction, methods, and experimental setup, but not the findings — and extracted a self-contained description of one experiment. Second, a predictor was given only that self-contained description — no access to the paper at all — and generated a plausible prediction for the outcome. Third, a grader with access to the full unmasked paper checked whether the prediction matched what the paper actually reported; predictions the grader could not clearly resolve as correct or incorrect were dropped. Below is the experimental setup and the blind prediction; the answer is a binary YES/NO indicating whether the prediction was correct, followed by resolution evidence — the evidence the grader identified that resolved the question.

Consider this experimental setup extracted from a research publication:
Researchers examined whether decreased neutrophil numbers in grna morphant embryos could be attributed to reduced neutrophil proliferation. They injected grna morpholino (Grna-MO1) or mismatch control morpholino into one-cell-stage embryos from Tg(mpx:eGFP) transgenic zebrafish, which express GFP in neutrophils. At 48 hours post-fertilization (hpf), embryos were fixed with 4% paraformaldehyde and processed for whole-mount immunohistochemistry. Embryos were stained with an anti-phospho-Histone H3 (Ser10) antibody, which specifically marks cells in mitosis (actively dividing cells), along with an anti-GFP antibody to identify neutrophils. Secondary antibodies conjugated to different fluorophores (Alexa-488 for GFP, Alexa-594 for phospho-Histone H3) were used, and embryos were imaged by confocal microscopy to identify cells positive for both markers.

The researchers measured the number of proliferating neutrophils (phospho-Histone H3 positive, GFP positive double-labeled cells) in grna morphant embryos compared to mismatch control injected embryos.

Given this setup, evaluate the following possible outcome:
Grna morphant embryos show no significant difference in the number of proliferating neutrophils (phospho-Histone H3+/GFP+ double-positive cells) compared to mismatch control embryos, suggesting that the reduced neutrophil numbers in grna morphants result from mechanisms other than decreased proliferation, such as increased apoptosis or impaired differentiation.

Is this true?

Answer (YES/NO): YES